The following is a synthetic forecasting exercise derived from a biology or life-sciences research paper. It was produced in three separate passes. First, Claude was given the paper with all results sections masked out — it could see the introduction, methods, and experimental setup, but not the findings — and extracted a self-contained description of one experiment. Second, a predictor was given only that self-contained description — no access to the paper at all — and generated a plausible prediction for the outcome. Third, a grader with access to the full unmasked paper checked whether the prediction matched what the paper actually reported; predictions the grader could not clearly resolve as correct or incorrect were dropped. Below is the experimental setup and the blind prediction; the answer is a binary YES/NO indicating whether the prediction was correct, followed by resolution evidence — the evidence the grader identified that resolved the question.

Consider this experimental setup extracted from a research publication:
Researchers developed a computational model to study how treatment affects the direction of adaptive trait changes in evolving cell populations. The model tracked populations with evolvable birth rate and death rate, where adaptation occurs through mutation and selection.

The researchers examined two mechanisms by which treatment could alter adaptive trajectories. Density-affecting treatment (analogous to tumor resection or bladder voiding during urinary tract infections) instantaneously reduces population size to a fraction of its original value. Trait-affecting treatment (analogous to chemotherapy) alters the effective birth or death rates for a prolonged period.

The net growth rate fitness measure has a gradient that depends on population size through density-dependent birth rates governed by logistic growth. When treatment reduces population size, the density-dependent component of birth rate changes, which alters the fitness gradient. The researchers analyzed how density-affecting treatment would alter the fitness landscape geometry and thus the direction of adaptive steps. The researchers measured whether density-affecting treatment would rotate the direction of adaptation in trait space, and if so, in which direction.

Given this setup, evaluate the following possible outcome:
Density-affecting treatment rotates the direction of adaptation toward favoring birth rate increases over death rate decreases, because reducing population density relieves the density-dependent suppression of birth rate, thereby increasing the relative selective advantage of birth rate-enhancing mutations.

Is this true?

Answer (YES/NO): YES